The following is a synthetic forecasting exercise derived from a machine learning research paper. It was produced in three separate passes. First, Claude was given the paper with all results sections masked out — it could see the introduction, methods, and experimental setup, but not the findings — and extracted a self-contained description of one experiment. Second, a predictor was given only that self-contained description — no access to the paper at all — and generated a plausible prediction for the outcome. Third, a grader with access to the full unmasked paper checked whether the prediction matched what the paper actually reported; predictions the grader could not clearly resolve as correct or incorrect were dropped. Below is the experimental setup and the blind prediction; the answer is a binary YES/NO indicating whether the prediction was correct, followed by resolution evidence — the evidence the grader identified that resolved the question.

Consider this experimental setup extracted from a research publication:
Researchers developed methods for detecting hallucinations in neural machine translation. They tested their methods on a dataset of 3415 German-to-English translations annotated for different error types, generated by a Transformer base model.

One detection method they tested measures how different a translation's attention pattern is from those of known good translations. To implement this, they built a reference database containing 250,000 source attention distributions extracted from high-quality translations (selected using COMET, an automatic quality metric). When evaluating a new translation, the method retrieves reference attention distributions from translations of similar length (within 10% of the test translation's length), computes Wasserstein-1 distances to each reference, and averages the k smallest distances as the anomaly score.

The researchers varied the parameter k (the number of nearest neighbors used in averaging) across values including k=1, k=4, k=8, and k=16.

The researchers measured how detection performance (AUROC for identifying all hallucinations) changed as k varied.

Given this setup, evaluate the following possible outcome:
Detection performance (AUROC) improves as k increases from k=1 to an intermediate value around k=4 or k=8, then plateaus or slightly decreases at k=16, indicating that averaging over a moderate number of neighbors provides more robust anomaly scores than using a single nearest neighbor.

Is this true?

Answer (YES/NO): NO